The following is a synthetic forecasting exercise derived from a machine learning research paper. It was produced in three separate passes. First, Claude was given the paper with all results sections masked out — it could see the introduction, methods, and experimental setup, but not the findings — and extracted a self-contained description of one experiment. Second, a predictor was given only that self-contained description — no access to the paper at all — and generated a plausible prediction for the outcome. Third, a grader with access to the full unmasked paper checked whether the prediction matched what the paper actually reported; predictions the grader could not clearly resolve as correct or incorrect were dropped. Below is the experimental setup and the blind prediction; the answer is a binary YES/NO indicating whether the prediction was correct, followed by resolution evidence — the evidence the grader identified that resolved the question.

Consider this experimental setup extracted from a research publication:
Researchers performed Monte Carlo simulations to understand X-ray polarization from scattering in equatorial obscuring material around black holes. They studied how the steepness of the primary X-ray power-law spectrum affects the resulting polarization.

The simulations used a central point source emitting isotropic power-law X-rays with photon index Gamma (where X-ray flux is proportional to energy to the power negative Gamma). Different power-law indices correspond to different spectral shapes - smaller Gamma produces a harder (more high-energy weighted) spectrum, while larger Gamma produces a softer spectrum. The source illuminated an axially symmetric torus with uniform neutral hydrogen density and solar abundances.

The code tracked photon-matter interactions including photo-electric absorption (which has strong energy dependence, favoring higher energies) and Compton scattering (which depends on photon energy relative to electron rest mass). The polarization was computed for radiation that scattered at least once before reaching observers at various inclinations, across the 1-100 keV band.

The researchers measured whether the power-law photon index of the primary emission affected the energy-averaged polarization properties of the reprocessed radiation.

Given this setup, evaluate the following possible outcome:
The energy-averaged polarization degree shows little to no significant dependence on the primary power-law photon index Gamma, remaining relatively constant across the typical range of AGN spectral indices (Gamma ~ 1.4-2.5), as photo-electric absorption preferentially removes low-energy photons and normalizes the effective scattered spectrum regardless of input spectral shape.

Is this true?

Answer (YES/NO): NO